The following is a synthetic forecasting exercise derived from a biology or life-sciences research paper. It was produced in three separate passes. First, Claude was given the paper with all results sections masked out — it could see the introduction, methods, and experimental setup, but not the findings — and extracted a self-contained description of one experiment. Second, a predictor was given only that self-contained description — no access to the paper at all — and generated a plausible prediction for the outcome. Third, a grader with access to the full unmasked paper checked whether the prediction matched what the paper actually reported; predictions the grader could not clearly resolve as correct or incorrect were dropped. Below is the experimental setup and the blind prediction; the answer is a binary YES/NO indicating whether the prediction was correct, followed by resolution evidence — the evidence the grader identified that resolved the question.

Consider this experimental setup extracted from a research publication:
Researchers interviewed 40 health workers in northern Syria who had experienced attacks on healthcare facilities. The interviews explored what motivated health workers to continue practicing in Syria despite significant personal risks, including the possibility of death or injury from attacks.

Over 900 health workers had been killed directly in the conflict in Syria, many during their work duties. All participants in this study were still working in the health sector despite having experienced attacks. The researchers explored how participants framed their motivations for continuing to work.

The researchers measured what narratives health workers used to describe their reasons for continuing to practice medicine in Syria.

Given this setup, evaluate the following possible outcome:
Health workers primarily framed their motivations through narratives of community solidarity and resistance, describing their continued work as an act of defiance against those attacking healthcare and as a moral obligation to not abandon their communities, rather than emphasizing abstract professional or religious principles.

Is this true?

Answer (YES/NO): YES